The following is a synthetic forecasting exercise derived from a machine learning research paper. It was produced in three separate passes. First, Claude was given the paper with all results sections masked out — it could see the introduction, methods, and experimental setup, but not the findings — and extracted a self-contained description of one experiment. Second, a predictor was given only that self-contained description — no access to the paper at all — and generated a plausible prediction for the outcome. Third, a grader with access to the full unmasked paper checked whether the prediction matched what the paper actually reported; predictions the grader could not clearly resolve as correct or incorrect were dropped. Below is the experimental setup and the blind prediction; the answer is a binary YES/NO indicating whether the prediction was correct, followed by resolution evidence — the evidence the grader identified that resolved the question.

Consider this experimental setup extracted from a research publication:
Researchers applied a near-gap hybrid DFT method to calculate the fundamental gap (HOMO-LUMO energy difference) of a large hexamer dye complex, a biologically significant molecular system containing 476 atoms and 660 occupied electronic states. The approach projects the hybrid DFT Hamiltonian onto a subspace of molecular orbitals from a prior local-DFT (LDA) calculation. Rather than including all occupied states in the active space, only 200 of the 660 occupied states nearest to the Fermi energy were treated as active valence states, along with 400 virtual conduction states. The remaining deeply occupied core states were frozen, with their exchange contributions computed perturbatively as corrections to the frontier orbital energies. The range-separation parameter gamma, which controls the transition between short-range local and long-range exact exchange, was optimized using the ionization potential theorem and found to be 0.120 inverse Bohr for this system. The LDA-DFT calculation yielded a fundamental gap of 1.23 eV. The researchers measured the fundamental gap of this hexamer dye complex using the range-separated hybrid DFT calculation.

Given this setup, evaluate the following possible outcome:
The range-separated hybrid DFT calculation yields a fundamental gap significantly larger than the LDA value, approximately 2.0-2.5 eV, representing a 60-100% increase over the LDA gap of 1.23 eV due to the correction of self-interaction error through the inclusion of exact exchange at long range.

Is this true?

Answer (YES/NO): NO